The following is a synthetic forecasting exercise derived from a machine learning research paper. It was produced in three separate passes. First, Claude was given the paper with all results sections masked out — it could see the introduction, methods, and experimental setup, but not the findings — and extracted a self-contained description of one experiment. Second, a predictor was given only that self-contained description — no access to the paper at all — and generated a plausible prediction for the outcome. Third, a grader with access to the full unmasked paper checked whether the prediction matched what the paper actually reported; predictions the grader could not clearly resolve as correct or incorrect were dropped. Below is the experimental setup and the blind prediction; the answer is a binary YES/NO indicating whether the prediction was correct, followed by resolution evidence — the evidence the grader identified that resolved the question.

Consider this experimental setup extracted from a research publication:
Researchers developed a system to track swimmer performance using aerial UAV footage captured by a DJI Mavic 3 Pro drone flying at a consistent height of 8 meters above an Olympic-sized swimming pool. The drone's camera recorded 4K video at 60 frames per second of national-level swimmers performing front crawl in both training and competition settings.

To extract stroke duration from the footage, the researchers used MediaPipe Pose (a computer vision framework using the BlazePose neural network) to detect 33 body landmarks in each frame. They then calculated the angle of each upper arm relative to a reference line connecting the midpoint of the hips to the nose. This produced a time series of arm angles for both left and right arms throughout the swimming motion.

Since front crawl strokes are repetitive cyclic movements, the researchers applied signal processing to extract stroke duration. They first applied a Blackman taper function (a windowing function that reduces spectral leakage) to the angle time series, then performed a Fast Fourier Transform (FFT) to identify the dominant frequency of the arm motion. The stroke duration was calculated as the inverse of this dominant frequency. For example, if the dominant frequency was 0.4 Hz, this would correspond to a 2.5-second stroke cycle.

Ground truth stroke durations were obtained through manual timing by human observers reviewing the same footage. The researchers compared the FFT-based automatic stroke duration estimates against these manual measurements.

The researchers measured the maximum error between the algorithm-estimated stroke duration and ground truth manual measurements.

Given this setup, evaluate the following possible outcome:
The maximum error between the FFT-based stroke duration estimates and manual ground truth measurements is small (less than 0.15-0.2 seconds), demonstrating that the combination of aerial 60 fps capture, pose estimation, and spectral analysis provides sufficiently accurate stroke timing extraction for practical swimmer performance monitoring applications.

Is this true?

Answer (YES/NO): NO